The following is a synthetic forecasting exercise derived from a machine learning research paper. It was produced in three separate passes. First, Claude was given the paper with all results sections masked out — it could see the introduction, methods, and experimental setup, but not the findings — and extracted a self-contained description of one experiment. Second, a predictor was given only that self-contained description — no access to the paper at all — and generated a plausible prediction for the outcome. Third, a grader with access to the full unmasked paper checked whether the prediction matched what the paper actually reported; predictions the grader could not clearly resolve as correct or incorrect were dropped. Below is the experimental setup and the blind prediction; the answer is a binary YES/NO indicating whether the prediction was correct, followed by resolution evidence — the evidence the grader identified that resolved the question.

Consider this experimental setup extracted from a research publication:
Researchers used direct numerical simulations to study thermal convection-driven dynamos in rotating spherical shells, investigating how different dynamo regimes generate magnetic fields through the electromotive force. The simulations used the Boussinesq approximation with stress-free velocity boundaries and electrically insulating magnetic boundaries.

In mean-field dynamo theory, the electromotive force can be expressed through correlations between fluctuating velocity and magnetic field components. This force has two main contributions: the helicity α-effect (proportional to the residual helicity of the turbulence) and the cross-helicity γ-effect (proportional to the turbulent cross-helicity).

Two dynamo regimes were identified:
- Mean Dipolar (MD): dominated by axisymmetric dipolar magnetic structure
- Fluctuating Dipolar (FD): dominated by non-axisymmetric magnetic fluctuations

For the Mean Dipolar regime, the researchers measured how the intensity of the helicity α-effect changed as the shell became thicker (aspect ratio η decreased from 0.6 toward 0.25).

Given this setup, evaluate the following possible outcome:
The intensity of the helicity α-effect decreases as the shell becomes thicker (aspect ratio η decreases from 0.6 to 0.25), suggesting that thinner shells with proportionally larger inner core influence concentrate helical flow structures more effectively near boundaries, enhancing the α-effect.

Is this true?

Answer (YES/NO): YES